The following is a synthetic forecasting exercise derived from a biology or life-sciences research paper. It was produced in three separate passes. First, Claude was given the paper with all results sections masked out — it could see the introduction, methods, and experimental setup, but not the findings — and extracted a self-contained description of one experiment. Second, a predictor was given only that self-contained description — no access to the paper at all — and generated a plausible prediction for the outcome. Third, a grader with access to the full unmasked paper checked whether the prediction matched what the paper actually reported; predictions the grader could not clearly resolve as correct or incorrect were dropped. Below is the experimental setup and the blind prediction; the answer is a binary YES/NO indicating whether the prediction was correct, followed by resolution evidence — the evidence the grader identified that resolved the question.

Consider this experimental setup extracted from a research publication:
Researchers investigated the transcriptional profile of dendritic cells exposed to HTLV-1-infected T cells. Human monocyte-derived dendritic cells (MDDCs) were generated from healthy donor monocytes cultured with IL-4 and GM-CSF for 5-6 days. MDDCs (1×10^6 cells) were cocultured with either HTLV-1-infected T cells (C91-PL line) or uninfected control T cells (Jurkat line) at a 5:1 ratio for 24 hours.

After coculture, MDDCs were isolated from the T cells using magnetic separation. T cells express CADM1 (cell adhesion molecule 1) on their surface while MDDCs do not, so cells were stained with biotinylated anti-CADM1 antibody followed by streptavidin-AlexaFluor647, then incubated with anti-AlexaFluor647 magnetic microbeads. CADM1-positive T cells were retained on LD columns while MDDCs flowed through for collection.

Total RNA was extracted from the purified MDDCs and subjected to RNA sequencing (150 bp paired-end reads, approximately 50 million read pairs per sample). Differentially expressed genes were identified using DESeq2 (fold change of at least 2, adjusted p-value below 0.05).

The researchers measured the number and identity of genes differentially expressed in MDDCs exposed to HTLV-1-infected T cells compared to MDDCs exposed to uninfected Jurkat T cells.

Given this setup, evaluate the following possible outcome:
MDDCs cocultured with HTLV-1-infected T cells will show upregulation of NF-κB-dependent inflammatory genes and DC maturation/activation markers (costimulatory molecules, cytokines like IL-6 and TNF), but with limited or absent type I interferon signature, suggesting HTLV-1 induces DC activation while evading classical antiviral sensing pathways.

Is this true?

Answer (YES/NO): NO